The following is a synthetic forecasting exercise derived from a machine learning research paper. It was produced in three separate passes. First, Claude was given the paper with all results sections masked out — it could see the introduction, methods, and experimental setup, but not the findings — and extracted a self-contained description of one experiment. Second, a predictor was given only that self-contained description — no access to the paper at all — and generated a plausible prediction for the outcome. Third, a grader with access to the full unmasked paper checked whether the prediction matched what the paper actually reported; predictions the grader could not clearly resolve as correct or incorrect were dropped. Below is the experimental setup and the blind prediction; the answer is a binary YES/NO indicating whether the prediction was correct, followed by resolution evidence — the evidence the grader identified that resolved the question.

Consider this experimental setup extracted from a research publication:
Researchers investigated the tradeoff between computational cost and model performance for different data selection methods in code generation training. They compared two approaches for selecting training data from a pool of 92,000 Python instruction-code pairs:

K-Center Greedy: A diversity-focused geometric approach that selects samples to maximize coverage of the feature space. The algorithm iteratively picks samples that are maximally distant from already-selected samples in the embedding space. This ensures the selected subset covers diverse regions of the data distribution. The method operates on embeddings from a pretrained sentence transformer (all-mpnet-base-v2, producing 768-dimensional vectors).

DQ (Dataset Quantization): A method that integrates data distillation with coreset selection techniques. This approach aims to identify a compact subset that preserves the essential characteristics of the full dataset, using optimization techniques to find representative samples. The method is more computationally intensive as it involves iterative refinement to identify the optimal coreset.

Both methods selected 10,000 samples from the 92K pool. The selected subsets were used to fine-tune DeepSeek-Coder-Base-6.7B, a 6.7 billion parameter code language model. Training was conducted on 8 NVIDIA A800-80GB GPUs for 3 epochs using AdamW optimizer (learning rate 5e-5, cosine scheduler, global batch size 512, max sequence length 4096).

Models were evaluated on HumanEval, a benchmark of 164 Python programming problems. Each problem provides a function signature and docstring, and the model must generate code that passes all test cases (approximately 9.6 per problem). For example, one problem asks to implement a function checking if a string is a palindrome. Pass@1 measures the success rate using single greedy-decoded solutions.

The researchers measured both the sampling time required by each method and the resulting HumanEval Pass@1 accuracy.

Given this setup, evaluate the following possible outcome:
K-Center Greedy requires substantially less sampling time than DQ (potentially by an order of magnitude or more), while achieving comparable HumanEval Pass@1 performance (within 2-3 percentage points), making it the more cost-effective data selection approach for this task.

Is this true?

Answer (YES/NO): YES